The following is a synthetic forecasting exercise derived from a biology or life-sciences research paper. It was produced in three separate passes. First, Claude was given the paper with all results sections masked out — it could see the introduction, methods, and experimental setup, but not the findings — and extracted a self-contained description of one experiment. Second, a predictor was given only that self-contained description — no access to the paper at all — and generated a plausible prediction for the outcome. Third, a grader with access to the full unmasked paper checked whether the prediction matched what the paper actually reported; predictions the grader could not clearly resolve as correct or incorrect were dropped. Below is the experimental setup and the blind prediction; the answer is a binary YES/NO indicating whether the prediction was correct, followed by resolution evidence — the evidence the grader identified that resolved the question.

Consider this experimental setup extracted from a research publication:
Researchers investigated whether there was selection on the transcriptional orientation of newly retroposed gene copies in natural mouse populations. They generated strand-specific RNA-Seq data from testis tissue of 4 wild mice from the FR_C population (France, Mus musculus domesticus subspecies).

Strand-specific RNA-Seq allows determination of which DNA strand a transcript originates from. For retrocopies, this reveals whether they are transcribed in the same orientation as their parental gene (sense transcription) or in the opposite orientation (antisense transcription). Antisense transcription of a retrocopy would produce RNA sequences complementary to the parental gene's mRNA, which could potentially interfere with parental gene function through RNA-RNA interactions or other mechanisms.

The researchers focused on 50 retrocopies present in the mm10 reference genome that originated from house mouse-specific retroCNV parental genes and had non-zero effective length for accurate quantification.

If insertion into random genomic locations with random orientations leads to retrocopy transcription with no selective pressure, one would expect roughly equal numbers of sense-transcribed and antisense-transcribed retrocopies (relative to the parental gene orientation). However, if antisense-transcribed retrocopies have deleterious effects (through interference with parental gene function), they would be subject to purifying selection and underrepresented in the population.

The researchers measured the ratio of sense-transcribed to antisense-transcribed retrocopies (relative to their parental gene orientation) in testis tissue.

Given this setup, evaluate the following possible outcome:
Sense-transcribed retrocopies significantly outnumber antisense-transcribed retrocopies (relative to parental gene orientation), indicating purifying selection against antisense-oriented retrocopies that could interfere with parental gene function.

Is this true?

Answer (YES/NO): YES